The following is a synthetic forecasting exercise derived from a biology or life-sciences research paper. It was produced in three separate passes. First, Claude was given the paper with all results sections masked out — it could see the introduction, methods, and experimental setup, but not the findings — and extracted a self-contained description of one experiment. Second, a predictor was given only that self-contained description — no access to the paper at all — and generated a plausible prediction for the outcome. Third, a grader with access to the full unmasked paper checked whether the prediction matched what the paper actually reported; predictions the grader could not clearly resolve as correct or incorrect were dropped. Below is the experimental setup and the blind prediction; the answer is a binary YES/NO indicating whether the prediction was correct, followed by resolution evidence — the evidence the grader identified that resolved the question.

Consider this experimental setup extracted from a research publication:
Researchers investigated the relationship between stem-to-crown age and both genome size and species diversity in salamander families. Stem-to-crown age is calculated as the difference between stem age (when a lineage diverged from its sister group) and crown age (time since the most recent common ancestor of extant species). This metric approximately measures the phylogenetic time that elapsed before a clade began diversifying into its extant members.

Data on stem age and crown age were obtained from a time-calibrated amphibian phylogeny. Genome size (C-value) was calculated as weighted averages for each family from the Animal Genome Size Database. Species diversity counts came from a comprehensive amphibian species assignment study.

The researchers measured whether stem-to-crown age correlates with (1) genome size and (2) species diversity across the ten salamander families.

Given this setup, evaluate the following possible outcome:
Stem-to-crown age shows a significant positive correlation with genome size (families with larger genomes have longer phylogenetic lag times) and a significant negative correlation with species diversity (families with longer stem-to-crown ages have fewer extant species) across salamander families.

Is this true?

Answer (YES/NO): YES